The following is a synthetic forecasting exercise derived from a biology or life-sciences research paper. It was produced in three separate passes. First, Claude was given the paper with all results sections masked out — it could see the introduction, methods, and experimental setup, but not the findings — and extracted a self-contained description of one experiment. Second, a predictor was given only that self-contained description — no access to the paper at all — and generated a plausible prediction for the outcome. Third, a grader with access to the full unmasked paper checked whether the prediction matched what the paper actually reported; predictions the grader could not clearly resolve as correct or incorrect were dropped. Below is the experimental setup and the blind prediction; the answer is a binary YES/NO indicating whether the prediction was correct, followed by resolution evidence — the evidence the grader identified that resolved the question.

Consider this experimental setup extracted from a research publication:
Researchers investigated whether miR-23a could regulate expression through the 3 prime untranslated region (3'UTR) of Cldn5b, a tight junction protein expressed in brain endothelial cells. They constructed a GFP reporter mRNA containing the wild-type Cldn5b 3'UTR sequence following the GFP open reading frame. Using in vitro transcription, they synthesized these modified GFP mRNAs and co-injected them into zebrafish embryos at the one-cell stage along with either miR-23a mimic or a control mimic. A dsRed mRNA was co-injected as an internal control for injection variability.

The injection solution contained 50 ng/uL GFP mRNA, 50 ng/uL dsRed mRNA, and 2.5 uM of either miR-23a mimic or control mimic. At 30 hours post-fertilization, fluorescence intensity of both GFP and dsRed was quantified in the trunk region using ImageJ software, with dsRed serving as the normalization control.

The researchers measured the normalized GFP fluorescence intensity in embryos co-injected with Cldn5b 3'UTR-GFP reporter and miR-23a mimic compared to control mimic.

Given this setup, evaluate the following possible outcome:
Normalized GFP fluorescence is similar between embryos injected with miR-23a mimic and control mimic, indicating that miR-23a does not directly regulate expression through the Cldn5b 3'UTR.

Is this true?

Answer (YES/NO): NO